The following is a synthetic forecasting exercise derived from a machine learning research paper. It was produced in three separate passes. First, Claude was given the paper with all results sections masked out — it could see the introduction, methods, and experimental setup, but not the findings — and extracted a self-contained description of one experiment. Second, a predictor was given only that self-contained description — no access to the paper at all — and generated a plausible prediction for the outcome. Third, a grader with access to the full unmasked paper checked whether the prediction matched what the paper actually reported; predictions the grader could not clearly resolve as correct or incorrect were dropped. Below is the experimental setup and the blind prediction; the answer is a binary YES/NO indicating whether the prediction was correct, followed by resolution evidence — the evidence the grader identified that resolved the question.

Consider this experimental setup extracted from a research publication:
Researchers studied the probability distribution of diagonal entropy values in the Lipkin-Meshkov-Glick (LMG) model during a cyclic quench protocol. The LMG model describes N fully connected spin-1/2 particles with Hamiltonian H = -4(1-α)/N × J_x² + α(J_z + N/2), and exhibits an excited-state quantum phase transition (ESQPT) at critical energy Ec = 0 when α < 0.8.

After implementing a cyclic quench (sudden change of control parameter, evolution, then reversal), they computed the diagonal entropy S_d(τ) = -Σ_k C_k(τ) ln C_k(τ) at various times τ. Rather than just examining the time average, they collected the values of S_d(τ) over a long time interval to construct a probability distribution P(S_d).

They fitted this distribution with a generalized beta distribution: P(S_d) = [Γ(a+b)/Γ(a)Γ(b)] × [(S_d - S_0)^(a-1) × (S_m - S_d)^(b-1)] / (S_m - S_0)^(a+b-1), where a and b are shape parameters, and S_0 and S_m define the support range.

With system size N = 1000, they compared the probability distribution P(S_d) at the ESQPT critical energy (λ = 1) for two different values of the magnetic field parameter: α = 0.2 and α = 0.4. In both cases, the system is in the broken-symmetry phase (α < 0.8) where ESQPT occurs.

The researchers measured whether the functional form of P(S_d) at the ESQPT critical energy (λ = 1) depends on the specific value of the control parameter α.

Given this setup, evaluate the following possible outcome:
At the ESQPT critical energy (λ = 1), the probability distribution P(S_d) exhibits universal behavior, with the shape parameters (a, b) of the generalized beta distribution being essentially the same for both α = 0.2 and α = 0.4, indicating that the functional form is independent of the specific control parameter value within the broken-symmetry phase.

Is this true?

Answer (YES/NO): NO